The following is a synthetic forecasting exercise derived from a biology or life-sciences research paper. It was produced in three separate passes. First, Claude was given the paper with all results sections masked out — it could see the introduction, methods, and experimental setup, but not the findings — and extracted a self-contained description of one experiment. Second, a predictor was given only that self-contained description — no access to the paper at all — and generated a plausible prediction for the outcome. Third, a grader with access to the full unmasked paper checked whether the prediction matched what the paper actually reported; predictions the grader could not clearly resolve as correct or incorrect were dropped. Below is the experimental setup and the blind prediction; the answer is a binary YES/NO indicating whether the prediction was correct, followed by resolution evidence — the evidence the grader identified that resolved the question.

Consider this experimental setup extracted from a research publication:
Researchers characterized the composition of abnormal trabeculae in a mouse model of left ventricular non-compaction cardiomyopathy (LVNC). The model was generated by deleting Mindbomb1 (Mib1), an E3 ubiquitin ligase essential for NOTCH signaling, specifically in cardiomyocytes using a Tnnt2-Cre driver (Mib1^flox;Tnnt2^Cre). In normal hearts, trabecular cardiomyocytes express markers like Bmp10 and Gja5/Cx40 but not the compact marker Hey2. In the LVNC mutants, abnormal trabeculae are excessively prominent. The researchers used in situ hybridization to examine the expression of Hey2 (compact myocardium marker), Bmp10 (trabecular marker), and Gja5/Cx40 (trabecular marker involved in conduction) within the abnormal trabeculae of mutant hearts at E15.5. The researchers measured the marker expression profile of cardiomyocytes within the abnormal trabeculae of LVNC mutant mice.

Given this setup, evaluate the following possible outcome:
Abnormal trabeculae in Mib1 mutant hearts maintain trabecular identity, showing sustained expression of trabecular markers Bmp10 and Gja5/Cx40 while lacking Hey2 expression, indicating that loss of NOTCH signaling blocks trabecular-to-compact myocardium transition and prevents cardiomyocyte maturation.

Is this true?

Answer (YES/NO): NO